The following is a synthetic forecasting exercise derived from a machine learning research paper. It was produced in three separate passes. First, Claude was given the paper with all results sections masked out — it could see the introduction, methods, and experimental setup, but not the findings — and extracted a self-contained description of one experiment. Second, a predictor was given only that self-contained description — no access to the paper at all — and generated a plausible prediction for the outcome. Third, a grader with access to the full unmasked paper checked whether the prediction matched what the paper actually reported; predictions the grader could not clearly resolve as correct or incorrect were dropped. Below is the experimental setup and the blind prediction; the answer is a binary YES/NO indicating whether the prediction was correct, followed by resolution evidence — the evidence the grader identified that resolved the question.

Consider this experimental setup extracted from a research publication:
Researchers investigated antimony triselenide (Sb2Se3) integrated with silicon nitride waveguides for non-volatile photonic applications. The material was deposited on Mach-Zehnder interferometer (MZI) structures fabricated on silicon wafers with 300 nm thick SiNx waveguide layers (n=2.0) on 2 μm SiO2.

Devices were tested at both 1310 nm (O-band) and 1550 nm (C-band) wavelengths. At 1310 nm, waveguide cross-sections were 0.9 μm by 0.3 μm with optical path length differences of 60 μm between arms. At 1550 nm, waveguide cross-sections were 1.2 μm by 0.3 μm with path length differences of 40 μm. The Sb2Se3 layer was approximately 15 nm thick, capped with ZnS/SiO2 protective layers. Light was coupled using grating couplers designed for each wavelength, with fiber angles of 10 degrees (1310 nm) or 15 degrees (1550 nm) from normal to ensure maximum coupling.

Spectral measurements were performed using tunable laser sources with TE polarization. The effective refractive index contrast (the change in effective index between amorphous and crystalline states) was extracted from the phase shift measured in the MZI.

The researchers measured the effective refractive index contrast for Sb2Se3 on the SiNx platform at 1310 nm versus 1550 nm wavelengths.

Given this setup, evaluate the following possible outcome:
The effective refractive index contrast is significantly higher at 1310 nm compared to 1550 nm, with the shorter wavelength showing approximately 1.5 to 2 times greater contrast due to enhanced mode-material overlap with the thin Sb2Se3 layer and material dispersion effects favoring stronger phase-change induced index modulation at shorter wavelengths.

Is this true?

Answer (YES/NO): NO